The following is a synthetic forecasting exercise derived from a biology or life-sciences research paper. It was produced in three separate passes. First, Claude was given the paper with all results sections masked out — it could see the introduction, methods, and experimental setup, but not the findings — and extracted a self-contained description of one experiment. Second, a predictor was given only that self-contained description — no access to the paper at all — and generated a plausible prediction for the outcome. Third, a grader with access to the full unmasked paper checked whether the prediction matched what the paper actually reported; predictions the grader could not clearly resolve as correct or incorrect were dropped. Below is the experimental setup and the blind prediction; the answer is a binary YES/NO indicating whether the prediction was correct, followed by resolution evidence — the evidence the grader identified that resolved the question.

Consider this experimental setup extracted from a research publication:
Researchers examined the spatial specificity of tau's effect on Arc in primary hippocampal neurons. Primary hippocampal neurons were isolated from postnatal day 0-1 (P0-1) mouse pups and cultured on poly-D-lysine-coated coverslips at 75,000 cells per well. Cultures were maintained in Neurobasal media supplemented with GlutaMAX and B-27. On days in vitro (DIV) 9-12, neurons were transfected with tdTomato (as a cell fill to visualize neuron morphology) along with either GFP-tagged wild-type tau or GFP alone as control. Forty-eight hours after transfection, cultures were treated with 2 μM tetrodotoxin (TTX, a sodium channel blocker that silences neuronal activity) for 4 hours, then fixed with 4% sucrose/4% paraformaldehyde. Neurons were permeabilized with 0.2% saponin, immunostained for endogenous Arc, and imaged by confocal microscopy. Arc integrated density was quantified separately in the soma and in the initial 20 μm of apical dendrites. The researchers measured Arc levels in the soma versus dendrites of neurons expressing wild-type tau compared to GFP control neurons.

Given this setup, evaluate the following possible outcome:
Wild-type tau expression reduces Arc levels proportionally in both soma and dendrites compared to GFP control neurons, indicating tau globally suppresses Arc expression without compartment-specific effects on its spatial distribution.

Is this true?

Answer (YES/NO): NO